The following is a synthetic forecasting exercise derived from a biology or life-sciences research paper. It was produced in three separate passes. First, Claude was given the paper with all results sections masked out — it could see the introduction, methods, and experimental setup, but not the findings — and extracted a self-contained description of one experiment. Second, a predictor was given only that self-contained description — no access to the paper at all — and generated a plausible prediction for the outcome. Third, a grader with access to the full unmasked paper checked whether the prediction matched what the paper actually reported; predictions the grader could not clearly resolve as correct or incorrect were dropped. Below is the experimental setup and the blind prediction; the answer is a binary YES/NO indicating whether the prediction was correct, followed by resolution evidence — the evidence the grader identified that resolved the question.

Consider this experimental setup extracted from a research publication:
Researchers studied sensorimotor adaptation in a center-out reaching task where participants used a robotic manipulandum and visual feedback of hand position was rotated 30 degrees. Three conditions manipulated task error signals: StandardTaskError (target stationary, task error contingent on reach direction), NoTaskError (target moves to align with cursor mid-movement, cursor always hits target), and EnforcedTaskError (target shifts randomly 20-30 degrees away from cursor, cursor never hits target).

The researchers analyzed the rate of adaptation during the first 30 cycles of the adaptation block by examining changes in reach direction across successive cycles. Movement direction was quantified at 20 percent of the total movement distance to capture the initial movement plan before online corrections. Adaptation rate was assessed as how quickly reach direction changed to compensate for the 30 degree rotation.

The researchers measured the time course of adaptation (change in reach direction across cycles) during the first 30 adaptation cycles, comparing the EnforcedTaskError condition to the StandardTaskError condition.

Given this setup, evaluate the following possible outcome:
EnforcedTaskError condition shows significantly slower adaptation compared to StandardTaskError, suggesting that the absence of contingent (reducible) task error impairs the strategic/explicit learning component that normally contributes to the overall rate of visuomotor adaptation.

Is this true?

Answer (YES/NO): YES